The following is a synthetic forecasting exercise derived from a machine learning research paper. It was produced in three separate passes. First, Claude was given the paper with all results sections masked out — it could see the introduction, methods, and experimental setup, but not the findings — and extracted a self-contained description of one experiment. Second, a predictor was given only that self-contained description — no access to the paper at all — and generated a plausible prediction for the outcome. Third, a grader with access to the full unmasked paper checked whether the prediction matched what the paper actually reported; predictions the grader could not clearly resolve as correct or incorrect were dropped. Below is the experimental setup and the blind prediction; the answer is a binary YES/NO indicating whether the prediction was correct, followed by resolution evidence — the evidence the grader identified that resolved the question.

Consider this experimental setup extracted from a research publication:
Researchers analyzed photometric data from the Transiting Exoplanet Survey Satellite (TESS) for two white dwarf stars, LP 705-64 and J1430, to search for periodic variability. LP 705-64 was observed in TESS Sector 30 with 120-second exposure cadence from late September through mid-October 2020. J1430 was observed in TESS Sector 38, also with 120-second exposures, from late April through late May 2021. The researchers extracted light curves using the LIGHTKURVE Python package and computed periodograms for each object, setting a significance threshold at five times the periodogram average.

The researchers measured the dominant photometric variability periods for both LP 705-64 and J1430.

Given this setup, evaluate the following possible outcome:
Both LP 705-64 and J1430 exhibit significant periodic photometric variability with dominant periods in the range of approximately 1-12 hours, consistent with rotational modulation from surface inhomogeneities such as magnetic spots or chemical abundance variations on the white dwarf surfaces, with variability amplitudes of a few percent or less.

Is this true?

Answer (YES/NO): NO